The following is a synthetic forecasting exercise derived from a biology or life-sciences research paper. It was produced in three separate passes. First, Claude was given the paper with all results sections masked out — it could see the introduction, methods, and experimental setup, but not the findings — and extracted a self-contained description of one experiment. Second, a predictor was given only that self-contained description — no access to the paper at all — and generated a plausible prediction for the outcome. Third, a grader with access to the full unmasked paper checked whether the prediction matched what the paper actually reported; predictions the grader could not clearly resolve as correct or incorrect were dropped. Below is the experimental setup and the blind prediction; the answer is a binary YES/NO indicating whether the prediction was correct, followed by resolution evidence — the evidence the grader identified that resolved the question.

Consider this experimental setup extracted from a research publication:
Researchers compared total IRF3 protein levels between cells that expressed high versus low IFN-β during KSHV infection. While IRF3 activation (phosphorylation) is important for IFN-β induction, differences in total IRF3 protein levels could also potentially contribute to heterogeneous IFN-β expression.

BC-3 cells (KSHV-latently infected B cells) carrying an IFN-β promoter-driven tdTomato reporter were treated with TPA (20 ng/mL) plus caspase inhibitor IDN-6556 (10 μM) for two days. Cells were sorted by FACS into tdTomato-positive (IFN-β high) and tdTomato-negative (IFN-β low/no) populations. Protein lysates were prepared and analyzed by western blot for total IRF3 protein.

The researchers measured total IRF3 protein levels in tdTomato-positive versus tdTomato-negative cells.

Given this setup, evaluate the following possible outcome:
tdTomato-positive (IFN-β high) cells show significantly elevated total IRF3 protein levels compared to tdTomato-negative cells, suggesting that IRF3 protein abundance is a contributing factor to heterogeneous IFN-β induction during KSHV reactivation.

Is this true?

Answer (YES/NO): NO